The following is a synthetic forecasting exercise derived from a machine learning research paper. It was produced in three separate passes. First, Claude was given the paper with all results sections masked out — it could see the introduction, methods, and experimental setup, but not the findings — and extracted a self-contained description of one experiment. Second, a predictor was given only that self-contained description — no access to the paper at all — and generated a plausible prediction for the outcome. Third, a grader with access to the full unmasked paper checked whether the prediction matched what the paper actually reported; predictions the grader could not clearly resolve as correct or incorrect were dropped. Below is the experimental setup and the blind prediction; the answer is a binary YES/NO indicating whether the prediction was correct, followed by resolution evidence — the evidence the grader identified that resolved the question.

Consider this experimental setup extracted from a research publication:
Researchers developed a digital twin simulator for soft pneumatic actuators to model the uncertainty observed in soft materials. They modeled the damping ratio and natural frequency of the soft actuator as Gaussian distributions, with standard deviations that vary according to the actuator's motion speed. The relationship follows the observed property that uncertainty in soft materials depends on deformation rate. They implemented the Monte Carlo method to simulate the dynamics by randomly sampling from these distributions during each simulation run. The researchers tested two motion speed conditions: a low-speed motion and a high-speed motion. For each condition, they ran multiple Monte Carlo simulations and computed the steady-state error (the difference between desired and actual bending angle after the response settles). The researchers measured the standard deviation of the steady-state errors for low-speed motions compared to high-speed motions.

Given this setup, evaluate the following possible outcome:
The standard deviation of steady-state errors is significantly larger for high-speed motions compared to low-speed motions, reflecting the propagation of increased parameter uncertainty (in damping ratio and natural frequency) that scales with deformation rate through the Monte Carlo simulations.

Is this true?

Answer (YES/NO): NO